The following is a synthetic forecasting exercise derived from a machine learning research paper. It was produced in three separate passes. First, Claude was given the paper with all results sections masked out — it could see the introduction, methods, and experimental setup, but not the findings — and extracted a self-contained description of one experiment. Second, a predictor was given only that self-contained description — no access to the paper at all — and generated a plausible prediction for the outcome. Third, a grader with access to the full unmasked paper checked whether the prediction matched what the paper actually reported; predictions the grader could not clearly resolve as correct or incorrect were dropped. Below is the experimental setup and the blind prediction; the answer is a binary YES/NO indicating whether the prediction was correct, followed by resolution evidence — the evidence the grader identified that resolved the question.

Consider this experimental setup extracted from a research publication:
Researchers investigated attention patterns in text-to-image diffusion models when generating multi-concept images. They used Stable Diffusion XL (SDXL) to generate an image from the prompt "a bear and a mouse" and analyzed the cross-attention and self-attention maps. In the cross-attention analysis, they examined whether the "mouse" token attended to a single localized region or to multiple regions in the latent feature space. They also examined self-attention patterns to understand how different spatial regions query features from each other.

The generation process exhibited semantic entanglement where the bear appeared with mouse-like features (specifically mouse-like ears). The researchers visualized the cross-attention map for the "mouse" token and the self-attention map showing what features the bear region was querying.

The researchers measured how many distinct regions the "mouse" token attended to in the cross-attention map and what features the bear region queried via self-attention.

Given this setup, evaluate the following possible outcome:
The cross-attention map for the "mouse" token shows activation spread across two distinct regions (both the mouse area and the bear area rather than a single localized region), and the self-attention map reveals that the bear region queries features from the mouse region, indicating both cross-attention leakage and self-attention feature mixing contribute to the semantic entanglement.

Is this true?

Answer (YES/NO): YES